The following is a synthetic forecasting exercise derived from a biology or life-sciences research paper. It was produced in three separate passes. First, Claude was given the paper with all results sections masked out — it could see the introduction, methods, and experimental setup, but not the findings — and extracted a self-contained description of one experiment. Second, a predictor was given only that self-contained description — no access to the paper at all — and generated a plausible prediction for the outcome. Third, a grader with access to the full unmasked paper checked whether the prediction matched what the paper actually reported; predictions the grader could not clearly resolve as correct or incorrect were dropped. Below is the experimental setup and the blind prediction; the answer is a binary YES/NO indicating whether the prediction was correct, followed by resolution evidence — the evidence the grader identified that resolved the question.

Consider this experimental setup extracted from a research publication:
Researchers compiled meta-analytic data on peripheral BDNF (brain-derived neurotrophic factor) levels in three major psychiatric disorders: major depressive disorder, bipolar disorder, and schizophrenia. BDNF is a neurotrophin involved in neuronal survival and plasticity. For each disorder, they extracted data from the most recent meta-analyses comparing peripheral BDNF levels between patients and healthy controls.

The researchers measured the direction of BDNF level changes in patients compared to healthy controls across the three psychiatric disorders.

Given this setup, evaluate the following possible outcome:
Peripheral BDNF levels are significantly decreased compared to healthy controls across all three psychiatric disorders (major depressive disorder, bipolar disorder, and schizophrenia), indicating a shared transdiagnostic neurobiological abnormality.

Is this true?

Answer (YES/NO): YES